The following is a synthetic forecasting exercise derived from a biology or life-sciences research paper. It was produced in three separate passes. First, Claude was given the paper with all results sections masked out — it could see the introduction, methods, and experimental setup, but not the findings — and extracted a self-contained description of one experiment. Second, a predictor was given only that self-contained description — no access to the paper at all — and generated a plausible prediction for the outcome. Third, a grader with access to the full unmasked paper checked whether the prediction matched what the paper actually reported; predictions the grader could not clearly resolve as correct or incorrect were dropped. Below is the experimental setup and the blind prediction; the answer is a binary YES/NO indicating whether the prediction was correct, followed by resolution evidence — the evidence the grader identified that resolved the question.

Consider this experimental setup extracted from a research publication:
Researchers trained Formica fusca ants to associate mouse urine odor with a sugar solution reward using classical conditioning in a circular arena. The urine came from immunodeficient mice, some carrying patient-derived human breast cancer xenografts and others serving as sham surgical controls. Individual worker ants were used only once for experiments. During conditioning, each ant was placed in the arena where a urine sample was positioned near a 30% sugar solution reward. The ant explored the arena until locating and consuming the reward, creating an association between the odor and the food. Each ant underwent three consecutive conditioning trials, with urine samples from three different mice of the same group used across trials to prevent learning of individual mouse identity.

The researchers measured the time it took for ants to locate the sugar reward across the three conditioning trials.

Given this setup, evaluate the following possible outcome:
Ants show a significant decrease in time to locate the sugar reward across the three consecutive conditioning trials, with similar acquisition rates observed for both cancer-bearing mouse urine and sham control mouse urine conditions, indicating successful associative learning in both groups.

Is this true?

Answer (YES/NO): YES